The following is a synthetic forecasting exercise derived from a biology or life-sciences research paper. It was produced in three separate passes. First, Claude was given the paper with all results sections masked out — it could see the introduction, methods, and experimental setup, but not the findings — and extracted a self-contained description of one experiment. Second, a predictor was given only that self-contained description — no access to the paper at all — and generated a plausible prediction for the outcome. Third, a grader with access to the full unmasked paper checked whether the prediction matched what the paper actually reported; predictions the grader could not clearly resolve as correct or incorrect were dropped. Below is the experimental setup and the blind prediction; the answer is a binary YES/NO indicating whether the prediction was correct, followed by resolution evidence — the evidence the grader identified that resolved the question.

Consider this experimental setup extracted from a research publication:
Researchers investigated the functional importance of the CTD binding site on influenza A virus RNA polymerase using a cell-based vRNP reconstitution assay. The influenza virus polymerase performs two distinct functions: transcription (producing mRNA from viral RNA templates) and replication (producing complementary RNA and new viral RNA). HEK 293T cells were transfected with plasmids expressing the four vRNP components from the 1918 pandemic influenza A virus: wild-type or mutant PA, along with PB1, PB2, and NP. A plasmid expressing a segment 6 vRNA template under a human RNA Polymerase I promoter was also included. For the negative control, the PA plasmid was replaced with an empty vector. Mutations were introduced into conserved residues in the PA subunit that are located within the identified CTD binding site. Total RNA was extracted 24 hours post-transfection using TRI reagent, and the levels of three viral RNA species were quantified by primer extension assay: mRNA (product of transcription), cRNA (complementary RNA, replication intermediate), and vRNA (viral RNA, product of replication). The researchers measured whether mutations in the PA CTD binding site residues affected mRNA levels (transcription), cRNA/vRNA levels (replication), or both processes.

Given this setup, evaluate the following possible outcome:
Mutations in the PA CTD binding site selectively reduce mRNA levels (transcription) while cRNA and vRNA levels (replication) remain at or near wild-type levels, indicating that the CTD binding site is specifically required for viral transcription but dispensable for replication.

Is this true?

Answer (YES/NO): NO